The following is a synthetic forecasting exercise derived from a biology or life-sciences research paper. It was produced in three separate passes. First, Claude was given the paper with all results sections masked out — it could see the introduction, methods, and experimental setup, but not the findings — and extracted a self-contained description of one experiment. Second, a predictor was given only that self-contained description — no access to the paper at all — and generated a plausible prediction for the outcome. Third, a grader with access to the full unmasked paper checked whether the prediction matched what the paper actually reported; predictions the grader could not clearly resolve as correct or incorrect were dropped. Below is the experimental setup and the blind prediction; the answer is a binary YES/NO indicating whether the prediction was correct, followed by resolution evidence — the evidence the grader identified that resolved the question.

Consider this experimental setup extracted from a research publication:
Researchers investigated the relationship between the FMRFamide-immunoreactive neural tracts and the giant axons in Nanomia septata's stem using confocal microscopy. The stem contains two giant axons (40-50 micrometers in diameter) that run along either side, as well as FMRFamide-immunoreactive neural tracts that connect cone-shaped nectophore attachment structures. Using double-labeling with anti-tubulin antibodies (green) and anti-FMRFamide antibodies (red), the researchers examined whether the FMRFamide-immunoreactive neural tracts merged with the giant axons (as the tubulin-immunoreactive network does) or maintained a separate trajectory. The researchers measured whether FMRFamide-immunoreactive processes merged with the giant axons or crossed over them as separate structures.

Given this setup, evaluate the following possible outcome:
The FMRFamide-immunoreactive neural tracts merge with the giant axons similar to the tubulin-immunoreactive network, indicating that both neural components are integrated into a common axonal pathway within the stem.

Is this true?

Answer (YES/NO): NO